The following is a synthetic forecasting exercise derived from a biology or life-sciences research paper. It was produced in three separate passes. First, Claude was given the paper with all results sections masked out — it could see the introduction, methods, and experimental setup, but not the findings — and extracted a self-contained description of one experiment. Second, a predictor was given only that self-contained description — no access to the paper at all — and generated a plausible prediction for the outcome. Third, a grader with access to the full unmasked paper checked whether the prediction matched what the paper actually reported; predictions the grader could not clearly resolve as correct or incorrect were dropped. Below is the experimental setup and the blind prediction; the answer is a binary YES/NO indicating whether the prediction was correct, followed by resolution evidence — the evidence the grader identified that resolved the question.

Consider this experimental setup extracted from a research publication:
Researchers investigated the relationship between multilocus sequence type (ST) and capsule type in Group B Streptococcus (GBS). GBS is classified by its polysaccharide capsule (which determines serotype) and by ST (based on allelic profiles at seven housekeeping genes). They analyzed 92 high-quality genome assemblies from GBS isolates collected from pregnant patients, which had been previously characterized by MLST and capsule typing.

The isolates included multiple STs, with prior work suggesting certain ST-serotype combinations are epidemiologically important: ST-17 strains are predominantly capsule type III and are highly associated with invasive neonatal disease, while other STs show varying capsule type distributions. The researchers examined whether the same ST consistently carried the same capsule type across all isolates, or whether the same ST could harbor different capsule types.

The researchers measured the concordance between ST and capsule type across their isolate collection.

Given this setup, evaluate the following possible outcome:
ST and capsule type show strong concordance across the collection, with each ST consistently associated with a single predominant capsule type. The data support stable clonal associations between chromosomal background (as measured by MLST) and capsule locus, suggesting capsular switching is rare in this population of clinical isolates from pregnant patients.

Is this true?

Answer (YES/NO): NO